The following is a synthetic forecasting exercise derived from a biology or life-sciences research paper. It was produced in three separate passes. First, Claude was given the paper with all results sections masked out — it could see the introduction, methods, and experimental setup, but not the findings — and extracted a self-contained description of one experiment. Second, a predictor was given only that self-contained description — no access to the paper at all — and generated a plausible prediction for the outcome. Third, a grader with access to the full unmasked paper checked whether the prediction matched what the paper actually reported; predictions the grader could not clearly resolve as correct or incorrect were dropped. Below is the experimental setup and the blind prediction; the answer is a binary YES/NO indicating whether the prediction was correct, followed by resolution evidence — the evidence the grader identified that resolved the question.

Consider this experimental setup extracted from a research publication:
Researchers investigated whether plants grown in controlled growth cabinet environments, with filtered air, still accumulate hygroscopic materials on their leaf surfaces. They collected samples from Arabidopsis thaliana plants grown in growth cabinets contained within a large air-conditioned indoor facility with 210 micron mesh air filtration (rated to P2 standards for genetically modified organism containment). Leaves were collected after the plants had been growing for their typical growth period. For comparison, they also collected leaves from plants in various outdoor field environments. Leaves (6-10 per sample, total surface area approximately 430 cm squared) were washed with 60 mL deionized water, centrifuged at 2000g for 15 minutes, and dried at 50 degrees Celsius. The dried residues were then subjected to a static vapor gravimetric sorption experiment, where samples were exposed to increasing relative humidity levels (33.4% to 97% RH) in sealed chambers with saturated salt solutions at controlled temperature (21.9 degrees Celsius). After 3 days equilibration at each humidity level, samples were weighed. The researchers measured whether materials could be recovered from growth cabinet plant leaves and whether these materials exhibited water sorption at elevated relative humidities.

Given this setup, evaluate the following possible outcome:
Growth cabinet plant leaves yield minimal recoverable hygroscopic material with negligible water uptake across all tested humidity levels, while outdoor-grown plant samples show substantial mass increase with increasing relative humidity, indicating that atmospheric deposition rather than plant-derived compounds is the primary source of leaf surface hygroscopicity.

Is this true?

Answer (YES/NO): NO